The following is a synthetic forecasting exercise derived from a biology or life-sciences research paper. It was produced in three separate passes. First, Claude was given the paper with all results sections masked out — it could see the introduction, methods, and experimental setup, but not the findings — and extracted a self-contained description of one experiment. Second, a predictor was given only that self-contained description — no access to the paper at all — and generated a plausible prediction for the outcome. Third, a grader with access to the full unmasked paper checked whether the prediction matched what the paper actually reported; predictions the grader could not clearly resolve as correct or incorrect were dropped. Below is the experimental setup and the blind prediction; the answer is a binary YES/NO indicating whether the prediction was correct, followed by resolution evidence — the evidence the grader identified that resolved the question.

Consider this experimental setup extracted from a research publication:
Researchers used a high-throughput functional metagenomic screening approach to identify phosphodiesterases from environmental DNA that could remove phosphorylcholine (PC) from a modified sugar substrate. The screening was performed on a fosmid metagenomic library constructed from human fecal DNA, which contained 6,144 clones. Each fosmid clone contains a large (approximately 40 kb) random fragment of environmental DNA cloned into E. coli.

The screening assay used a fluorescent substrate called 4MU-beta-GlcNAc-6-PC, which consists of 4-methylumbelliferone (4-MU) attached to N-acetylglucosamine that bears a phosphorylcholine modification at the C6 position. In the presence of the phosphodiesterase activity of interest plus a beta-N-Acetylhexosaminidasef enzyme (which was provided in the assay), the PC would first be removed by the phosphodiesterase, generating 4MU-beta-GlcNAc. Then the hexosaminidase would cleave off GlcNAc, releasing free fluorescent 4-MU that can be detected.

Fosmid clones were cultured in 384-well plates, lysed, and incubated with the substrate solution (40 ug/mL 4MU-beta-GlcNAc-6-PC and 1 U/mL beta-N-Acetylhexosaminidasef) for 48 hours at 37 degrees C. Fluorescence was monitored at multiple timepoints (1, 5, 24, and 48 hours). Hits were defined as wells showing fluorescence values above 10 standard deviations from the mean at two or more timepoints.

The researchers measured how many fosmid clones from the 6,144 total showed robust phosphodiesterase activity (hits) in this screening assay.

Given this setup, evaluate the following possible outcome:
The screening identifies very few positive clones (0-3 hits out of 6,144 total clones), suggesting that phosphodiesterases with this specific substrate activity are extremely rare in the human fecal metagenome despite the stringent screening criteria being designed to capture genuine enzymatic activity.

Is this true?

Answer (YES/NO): NO